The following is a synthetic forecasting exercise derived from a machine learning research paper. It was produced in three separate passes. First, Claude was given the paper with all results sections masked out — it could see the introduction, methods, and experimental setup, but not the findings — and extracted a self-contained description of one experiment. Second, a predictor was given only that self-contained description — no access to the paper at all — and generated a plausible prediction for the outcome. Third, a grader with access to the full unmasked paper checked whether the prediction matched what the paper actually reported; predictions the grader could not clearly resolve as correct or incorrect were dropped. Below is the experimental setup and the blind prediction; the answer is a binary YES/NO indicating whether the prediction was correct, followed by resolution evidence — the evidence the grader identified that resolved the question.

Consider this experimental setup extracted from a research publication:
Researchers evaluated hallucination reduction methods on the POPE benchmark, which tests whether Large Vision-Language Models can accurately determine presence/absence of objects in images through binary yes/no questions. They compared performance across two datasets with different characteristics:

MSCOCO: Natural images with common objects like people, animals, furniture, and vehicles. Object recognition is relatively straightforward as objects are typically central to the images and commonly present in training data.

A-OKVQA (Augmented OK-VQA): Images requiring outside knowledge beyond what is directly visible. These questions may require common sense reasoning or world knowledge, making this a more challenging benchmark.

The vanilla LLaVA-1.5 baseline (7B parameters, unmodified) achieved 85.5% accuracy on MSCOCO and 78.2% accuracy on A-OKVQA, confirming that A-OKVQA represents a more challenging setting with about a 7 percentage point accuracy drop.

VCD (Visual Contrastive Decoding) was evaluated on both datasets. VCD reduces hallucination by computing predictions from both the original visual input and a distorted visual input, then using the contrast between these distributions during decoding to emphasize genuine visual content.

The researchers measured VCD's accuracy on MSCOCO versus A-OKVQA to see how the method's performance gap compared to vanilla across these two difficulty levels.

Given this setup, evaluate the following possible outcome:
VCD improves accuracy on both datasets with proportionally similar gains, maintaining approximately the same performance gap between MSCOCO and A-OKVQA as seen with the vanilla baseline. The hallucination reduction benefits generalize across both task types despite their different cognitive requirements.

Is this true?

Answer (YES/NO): NO